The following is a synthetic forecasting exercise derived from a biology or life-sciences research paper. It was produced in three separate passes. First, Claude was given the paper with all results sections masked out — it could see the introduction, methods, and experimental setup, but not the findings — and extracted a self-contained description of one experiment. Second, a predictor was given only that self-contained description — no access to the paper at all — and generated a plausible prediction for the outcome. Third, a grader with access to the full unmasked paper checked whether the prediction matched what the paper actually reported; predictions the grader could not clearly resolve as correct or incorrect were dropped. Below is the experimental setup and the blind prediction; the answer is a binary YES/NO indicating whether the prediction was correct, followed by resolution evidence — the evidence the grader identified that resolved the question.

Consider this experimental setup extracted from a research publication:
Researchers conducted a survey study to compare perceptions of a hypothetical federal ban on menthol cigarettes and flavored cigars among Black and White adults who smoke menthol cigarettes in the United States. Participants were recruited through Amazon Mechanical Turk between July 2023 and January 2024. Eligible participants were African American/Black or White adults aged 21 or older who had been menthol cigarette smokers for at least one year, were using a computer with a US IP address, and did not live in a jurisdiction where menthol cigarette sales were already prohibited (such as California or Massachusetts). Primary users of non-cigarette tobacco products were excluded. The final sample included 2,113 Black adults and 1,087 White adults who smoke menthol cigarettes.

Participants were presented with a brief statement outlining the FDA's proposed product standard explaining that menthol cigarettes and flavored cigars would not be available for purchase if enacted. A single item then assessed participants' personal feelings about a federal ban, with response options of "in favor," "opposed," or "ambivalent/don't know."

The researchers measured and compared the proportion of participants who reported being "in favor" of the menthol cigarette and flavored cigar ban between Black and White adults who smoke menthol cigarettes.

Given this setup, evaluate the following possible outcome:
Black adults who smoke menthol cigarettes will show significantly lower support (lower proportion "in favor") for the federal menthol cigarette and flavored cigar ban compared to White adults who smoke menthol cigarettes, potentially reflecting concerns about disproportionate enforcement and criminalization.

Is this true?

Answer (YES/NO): NO